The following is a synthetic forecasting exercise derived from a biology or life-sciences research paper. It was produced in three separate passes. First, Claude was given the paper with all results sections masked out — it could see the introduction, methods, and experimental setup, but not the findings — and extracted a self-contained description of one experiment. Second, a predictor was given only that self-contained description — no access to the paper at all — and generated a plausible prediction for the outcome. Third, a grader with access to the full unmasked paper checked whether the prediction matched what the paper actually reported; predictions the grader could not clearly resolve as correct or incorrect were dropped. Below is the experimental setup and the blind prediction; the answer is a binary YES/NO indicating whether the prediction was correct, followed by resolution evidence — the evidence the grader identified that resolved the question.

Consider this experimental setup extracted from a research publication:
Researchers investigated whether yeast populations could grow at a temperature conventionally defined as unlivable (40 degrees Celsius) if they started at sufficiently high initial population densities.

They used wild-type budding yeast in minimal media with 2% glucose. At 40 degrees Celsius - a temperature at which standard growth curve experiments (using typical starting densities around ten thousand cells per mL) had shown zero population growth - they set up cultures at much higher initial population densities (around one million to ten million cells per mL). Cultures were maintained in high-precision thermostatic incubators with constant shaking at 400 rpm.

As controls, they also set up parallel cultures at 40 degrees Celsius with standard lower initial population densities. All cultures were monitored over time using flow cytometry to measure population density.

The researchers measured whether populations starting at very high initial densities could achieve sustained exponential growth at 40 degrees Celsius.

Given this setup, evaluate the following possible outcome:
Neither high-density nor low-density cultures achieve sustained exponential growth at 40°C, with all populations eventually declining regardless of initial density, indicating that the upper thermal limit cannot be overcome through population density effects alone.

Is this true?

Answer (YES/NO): NO